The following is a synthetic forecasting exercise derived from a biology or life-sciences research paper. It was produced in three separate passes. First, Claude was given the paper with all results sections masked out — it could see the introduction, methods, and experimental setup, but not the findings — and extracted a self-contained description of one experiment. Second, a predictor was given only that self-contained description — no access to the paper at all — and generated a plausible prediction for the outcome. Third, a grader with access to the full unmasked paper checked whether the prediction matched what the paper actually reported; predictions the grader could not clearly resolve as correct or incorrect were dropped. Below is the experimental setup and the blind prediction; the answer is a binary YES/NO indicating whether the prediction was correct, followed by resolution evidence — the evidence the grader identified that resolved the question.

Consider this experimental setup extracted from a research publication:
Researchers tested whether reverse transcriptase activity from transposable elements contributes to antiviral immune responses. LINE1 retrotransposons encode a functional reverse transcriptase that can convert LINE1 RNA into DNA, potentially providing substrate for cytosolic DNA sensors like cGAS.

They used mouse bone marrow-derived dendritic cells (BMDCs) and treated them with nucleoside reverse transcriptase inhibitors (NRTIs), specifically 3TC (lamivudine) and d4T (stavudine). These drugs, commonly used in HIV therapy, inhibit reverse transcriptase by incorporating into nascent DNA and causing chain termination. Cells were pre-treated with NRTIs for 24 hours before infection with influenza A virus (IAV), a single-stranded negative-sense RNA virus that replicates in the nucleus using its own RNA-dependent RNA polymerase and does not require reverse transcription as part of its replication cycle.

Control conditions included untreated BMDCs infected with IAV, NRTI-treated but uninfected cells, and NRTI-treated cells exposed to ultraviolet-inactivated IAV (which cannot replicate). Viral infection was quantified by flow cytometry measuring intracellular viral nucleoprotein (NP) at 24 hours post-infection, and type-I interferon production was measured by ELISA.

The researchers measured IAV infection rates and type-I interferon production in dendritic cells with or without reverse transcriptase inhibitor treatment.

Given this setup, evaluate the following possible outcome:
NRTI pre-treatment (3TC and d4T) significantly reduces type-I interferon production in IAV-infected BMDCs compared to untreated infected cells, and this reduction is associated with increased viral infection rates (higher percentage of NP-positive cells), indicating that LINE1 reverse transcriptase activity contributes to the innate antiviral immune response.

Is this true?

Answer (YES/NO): NO